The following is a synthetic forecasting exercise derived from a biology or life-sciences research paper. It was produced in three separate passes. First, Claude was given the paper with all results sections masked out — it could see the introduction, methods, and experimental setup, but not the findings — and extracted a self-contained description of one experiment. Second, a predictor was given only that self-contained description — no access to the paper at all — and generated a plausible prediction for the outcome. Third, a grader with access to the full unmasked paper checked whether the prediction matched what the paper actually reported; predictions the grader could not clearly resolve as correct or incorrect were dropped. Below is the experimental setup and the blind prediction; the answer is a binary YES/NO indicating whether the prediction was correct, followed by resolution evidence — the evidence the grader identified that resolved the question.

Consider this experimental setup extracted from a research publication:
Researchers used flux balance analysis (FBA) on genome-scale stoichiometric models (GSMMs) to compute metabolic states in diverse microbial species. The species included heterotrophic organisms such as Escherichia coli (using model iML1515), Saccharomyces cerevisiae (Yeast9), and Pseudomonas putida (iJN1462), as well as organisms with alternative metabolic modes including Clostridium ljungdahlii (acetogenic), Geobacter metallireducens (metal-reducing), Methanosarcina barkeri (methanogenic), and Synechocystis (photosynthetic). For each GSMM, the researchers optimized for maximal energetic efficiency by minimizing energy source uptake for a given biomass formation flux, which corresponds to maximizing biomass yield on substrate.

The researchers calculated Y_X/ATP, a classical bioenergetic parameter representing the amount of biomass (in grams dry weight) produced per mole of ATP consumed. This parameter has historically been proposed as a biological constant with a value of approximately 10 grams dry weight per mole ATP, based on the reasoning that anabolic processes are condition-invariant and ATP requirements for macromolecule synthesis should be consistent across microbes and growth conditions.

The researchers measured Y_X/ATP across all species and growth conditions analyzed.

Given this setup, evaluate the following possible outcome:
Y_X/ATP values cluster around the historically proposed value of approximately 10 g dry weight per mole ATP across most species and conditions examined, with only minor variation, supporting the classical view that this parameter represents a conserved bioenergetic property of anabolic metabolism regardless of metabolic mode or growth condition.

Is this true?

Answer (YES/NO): NO